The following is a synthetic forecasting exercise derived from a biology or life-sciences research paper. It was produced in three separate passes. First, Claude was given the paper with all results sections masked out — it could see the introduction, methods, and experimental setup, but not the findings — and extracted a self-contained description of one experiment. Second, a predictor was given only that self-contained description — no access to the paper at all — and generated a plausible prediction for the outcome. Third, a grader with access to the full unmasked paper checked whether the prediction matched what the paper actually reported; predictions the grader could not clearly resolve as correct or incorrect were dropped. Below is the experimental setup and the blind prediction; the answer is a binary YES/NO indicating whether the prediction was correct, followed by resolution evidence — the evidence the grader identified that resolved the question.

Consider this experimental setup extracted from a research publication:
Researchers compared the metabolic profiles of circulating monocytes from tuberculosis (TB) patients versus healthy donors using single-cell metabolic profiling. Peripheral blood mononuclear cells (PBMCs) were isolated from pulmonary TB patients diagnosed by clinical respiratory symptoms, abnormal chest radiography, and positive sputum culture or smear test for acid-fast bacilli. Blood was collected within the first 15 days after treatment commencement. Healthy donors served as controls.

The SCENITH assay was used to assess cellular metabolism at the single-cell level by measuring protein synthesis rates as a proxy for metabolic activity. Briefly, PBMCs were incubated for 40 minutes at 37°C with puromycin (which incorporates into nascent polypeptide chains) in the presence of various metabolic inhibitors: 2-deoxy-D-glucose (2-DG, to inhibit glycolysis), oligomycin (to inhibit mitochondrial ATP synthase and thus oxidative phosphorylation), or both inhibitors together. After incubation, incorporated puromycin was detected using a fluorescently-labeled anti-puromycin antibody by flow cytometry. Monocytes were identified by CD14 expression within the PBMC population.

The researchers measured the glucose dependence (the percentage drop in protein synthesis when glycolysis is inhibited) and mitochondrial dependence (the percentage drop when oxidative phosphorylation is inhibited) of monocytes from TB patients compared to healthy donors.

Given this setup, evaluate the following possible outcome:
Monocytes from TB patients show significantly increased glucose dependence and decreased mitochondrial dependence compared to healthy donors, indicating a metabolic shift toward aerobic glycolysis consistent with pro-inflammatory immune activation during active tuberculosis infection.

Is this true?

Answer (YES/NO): NO